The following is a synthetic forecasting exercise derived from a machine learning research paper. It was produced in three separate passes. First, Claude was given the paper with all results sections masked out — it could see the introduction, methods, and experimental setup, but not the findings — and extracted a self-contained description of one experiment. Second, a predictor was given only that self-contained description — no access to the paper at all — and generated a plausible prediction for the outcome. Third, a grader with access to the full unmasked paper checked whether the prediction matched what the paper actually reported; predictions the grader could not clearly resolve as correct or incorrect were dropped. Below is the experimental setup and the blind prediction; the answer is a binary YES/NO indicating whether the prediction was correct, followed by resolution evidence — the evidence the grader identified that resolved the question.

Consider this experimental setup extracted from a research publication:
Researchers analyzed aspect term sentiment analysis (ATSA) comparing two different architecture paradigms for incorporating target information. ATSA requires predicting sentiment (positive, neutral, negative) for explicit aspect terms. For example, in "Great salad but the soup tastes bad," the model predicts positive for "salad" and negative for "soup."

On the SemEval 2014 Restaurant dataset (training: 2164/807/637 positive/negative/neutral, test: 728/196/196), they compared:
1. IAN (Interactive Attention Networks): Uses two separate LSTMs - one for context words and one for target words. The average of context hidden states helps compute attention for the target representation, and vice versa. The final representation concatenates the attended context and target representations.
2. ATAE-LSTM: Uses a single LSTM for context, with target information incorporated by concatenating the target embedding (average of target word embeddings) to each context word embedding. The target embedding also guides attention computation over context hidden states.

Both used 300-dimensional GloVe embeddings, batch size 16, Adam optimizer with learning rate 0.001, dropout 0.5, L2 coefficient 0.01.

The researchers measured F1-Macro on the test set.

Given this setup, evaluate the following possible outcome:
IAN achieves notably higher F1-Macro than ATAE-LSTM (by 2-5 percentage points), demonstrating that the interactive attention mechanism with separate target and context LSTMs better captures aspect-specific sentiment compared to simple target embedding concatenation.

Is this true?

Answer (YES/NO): NO